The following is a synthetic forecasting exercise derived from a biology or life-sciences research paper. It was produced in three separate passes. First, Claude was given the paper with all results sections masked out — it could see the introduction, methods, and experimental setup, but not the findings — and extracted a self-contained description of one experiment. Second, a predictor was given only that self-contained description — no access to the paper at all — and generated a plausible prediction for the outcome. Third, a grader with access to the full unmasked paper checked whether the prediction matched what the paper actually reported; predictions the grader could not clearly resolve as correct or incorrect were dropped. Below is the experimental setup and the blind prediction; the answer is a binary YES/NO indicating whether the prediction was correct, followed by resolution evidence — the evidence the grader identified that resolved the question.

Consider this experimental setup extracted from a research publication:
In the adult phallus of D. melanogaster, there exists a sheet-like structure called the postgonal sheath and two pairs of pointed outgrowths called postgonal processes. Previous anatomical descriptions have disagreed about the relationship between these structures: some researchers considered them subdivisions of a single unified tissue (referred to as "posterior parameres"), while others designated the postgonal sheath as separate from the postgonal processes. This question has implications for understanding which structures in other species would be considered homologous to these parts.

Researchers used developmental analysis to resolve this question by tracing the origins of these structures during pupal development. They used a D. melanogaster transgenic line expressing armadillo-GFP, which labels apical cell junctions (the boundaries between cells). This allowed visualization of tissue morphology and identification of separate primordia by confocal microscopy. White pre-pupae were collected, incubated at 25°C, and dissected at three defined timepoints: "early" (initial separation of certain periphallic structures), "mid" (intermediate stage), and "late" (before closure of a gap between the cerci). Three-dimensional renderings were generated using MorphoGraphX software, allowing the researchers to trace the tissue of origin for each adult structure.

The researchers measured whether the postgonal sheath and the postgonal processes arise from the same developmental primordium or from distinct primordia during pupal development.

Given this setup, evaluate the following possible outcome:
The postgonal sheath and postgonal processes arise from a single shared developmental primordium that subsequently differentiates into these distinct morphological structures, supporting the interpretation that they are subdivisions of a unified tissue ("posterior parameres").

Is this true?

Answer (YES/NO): YES